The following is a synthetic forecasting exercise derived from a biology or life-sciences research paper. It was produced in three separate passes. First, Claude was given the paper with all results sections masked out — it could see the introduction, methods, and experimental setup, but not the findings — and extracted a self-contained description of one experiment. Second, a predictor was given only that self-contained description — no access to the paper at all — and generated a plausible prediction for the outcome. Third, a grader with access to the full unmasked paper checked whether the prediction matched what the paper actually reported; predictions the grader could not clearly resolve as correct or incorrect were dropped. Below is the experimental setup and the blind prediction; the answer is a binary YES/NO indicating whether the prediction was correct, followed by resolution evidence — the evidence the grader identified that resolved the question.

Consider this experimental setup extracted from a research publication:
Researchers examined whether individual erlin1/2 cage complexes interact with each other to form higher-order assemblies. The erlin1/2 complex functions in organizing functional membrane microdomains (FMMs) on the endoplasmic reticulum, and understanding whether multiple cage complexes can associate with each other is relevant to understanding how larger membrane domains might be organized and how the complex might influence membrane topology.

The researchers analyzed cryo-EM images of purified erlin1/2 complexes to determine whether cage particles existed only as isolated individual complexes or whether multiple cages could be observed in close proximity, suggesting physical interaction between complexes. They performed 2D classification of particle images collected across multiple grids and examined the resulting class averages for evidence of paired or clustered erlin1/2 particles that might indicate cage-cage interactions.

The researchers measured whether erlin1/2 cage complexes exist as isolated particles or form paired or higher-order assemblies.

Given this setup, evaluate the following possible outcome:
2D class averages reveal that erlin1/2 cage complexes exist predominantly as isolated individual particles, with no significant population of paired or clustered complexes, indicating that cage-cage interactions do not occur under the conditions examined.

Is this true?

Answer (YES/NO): NO